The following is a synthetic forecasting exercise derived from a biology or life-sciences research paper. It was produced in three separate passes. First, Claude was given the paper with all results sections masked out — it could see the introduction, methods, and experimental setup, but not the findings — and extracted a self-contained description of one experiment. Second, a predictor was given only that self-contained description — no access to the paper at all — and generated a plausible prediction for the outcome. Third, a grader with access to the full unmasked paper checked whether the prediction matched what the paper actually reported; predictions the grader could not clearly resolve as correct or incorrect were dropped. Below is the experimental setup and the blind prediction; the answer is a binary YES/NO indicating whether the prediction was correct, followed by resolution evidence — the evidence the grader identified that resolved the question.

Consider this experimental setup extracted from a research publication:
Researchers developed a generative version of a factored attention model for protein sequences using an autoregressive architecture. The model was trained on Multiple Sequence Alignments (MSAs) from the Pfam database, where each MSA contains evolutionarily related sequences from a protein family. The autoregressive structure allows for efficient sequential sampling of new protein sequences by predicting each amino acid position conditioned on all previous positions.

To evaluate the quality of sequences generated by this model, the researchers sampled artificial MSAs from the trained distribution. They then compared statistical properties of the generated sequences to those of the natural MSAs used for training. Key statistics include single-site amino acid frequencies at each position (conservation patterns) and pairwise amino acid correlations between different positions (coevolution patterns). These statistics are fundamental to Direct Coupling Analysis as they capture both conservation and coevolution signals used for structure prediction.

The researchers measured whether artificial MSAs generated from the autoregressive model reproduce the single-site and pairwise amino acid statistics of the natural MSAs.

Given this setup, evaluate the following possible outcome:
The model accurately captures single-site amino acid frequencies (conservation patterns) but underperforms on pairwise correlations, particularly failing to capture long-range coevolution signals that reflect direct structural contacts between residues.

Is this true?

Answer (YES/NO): NO